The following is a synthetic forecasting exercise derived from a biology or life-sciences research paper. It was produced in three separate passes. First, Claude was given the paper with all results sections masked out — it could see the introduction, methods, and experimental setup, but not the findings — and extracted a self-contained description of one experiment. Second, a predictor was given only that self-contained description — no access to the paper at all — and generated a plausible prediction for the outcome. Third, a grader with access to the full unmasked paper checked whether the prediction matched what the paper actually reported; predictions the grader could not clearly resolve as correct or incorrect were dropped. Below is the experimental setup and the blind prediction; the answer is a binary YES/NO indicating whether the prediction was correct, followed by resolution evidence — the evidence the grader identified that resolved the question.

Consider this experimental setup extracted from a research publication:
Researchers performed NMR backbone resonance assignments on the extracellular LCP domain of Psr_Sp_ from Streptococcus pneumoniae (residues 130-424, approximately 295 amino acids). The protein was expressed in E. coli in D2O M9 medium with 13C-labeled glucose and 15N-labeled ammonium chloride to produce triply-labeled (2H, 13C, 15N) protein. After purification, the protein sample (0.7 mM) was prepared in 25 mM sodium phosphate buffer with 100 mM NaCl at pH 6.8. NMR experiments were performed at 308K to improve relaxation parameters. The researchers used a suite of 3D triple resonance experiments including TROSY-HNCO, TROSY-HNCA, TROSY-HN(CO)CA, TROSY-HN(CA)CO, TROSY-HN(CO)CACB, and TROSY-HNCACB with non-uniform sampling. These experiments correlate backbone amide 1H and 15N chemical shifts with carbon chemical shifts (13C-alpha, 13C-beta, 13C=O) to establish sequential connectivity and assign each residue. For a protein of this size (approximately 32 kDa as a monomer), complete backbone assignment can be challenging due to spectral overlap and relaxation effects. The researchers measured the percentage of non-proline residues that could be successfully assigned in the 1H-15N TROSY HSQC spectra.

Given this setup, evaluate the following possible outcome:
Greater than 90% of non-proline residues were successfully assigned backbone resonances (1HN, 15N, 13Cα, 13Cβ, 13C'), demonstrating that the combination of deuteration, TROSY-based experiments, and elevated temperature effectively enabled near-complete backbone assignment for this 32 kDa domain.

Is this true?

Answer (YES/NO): NO